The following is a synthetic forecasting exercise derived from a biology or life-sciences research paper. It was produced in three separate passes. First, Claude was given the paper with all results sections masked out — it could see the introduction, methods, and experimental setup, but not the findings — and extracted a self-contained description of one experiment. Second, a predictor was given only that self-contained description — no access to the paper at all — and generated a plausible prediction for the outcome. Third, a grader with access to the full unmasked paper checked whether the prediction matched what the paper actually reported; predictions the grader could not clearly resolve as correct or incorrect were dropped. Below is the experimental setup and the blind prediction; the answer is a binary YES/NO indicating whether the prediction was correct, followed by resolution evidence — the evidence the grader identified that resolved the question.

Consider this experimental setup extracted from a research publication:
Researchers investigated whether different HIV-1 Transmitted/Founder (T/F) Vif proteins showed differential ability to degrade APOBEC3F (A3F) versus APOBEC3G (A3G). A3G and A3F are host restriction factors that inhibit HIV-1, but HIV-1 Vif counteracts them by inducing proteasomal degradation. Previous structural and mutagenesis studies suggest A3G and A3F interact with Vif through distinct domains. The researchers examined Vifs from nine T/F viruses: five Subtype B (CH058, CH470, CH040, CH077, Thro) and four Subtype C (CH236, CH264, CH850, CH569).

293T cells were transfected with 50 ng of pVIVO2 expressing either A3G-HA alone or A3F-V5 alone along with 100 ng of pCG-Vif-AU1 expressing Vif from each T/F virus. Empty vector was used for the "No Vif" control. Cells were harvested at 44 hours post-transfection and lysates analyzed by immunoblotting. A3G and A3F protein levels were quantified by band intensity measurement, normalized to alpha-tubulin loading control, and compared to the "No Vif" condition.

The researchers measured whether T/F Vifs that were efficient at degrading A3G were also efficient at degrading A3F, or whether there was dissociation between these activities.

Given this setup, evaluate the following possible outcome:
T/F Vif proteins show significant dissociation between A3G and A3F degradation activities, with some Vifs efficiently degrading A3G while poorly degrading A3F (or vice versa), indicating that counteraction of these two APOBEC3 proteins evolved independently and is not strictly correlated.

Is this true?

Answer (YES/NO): YES